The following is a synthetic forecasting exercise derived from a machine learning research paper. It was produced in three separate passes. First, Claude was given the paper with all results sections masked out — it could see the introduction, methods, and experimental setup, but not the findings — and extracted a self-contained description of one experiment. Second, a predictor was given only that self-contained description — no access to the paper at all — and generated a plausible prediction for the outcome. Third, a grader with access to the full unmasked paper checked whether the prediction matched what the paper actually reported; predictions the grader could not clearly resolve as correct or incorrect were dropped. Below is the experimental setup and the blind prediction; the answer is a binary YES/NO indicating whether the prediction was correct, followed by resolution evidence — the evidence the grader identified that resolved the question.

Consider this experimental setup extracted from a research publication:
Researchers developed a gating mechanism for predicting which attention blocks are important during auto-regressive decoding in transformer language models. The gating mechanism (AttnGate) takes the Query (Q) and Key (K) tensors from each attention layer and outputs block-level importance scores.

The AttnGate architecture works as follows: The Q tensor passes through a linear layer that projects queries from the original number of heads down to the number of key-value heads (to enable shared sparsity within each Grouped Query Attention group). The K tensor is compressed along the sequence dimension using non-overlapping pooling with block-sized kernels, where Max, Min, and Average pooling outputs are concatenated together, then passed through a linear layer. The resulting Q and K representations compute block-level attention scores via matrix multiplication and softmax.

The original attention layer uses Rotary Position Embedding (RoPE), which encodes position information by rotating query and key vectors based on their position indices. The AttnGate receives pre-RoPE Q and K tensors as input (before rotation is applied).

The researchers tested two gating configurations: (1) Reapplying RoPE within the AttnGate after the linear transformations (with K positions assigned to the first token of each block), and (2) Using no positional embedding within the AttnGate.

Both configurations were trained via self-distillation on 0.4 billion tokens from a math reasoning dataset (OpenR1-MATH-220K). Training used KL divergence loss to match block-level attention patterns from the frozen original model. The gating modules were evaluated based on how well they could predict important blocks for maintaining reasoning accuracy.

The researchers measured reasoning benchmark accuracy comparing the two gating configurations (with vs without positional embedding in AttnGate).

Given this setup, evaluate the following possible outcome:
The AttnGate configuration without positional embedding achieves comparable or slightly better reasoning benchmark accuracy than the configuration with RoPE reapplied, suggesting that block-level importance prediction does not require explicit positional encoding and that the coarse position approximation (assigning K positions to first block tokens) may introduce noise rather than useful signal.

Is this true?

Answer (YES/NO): NO